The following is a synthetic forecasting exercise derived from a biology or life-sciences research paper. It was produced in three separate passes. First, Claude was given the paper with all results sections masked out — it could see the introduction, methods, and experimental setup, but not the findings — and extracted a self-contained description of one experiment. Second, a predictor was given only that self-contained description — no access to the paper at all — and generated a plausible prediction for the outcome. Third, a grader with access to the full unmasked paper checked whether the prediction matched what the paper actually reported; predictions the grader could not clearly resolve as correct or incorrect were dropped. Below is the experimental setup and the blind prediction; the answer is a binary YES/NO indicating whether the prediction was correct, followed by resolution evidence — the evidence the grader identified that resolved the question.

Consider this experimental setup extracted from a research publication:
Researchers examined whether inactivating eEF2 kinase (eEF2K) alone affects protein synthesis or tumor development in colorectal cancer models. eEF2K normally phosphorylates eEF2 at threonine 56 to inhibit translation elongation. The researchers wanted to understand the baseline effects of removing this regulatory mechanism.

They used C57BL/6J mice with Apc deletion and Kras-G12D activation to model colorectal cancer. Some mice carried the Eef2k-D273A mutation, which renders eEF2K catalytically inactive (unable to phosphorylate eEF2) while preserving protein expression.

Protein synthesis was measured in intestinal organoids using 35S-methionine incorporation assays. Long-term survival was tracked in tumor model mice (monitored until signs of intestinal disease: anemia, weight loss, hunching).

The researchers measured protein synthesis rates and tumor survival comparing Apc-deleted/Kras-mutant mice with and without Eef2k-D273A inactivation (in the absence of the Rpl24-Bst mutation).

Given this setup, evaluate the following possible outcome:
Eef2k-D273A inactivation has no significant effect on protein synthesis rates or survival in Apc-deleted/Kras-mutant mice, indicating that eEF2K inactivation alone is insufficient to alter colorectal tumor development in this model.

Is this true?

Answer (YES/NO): YES